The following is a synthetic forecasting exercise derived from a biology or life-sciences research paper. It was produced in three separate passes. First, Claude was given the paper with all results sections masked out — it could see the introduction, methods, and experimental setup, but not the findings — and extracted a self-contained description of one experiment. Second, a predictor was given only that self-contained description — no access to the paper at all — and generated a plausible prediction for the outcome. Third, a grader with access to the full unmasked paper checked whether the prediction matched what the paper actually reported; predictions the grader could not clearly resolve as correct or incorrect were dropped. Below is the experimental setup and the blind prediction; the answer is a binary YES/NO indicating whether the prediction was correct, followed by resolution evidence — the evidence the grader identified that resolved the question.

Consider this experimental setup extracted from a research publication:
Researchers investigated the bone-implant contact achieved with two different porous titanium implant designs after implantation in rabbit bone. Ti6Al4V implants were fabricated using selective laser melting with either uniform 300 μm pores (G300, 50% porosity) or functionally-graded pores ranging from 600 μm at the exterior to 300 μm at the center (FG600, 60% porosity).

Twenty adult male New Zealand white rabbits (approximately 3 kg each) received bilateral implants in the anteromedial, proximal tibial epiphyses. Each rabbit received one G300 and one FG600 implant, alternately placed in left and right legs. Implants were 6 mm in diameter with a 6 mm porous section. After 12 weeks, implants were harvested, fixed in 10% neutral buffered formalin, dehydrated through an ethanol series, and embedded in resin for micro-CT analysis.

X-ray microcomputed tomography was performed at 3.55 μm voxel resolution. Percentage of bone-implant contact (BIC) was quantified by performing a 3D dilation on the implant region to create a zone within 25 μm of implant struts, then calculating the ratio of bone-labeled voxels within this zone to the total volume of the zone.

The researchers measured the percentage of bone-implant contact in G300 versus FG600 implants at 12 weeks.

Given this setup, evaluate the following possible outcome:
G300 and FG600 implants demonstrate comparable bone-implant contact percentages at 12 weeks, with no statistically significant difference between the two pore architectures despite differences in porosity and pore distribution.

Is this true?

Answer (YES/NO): NO